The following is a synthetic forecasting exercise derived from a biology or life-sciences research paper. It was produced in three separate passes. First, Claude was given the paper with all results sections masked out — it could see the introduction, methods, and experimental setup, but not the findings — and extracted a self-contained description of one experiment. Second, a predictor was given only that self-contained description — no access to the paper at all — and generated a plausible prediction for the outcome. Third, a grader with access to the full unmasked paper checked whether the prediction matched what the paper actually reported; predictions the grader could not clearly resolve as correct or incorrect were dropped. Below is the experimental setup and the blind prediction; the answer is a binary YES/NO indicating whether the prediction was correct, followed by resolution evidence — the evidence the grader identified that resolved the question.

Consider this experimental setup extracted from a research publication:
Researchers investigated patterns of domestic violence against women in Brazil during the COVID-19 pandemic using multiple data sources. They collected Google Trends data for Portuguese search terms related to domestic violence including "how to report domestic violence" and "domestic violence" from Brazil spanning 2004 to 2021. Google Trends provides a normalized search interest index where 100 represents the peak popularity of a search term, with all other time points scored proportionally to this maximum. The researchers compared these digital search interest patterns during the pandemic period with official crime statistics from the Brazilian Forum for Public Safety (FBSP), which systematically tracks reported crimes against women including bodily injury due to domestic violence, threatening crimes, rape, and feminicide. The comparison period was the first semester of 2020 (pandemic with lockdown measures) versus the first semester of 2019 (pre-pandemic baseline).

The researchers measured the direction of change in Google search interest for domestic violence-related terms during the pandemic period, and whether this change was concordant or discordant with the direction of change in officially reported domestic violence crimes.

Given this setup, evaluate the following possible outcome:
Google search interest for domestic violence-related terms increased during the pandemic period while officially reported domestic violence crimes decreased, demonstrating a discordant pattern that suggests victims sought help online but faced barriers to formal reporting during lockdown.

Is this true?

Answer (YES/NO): YES